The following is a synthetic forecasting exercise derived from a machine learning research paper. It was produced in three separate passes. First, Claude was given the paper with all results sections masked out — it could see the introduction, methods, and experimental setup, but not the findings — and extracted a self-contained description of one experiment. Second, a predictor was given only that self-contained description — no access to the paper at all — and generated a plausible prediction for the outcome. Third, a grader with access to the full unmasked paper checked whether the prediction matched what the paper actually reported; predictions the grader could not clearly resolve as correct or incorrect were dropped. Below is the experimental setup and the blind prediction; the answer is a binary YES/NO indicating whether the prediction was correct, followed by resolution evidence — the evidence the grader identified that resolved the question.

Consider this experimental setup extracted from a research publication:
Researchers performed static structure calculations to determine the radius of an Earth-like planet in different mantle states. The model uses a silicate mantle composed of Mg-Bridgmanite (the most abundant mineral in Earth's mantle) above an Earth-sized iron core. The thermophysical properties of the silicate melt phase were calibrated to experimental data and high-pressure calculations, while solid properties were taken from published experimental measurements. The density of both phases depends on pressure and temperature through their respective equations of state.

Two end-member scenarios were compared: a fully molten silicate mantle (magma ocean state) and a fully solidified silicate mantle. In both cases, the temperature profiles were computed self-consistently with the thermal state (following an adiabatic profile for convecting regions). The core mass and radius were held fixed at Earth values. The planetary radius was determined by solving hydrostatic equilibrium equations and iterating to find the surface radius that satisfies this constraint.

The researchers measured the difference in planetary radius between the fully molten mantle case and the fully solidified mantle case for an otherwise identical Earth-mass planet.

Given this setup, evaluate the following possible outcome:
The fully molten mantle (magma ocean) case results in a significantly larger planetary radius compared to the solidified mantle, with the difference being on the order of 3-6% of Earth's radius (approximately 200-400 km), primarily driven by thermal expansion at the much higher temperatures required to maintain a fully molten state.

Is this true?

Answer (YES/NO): YES